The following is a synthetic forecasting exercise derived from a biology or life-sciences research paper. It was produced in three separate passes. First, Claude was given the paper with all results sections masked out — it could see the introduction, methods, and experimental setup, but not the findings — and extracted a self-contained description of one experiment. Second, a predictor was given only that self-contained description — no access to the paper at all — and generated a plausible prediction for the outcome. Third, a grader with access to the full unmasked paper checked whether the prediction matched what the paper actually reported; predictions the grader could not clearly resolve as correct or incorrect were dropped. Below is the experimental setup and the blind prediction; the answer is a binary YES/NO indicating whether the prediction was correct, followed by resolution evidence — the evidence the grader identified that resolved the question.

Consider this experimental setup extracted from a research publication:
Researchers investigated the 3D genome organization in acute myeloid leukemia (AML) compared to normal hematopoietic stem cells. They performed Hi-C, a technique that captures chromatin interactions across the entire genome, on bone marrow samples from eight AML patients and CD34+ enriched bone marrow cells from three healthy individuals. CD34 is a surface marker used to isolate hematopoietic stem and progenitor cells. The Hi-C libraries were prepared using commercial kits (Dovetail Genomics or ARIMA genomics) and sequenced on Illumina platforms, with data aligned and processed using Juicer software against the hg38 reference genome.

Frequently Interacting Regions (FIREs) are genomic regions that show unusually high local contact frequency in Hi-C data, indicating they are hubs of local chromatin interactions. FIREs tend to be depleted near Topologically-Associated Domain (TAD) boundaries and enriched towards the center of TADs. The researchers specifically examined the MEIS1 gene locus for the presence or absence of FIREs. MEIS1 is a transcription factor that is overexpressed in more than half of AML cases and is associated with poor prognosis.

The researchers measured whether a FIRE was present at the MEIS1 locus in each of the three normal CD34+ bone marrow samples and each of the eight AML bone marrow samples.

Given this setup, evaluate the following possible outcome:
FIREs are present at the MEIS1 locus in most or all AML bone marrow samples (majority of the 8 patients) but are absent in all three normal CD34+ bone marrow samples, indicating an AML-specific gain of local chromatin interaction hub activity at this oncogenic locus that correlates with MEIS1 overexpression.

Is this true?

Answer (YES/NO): NO